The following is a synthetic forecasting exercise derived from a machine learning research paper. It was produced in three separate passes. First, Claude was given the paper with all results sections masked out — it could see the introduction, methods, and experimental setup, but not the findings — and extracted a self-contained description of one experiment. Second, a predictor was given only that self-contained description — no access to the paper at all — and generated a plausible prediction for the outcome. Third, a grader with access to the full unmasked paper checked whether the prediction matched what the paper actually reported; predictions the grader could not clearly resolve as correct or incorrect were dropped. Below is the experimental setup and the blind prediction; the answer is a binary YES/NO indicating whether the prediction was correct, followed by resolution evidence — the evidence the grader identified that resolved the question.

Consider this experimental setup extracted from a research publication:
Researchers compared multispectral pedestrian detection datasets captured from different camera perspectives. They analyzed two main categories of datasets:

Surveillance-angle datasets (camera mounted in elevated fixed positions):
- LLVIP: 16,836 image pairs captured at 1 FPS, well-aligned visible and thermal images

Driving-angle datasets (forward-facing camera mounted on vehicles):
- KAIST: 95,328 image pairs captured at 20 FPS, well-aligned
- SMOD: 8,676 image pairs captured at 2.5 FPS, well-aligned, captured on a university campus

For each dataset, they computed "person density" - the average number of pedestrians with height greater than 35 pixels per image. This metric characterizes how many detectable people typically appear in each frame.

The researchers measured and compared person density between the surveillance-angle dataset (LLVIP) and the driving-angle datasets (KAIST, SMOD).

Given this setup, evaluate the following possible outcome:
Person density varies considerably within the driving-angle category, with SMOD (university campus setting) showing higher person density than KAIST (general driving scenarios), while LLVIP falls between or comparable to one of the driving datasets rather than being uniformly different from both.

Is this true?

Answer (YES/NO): YES